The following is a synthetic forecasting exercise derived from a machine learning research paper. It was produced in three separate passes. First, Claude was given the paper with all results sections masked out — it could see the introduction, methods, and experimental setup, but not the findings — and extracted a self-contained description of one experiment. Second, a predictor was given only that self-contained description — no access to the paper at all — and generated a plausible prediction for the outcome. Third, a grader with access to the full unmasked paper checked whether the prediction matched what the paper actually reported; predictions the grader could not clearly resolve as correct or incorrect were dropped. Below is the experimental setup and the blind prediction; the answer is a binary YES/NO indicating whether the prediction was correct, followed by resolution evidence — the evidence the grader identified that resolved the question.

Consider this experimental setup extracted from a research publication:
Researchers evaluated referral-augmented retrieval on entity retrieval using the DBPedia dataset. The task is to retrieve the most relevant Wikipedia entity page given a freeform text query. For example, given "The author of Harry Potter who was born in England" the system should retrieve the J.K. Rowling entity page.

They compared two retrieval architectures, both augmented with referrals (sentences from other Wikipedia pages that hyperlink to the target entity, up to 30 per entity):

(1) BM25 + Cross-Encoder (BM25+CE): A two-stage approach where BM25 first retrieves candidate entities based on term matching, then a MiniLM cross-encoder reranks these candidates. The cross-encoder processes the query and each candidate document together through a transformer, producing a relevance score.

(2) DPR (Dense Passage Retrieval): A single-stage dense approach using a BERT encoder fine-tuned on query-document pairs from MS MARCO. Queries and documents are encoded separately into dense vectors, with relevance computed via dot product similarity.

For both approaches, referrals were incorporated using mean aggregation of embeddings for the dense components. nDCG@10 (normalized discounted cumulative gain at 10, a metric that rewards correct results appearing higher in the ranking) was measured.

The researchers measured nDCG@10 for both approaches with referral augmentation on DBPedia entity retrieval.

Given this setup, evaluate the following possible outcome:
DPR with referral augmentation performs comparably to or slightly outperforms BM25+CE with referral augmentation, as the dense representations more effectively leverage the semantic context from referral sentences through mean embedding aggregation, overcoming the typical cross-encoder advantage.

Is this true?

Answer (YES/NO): NO